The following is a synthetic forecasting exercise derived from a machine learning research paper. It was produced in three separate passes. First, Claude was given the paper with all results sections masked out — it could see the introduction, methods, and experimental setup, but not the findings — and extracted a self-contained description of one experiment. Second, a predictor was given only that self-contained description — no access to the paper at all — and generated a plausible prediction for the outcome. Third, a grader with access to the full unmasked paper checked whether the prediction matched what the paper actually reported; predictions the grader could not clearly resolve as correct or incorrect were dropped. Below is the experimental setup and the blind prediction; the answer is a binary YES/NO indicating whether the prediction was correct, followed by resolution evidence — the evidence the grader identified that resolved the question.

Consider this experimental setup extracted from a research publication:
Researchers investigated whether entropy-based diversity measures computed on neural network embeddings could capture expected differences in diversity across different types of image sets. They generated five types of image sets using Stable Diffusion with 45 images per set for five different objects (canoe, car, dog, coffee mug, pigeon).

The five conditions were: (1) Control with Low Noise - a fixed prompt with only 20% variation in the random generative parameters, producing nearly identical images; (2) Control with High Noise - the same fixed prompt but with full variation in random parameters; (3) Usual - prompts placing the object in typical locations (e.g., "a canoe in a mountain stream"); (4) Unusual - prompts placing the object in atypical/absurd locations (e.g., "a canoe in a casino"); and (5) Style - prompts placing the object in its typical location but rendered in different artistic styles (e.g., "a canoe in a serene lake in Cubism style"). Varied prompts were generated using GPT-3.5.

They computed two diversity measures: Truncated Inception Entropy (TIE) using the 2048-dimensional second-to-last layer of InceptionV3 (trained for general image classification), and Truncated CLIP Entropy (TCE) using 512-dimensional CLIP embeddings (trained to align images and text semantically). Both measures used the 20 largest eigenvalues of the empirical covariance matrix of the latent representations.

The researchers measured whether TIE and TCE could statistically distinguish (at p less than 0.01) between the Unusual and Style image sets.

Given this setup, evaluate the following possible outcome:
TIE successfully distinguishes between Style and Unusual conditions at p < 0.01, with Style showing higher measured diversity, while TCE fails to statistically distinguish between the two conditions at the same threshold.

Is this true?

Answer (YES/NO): NO